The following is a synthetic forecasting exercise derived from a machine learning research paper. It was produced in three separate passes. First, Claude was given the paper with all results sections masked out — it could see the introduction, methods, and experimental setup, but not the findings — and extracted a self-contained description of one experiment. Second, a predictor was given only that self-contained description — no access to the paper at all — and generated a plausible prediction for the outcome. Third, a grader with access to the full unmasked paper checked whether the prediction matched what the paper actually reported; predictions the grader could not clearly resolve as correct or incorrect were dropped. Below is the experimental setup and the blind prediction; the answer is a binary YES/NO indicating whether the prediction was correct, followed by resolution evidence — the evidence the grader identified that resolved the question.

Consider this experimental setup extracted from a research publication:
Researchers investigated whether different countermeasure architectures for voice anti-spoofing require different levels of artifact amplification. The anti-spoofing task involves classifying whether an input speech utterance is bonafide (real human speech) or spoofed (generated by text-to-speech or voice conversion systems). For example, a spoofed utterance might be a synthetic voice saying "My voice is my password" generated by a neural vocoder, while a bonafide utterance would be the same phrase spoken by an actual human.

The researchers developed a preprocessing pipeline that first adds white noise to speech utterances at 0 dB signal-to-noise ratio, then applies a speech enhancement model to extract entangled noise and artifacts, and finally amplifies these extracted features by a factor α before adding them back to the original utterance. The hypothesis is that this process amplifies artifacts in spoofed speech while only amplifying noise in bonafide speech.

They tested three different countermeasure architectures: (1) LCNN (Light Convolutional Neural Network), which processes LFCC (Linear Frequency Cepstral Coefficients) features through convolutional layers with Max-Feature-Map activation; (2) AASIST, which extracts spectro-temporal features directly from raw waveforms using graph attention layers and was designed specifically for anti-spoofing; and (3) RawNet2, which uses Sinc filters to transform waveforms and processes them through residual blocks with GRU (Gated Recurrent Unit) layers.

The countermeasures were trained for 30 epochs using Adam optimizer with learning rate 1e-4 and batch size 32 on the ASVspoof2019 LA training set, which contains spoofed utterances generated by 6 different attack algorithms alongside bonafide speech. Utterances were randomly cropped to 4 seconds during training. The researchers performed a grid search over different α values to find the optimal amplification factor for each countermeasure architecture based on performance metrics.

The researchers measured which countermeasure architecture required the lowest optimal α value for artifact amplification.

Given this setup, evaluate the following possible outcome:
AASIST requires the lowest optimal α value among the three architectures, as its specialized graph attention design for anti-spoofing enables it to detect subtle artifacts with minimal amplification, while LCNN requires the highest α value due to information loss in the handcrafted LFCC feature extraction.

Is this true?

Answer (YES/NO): NO